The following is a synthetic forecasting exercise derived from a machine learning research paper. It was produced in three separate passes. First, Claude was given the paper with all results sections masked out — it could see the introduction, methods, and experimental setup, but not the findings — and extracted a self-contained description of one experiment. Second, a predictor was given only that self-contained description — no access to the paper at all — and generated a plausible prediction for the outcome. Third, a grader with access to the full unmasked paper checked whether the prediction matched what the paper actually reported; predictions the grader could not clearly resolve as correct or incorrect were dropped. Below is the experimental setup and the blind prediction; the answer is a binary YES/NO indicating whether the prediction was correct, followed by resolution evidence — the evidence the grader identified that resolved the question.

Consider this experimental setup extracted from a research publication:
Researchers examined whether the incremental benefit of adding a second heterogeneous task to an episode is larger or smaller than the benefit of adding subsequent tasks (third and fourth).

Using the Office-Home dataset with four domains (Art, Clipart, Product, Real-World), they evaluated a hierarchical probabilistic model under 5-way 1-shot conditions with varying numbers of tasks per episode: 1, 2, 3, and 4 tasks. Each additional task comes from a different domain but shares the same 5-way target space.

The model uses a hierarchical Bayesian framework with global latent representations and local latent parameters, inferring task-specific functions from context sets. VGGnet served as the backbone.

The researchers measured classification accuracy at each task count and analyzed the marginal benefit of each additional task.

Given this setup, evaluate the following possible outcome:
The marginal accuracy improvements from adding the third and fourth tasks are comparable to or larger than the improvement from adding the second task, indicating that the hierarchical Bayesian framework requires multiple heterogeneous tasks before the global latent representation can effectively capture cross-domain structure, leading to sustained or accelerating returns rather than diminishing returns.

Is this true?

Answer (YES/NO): NO